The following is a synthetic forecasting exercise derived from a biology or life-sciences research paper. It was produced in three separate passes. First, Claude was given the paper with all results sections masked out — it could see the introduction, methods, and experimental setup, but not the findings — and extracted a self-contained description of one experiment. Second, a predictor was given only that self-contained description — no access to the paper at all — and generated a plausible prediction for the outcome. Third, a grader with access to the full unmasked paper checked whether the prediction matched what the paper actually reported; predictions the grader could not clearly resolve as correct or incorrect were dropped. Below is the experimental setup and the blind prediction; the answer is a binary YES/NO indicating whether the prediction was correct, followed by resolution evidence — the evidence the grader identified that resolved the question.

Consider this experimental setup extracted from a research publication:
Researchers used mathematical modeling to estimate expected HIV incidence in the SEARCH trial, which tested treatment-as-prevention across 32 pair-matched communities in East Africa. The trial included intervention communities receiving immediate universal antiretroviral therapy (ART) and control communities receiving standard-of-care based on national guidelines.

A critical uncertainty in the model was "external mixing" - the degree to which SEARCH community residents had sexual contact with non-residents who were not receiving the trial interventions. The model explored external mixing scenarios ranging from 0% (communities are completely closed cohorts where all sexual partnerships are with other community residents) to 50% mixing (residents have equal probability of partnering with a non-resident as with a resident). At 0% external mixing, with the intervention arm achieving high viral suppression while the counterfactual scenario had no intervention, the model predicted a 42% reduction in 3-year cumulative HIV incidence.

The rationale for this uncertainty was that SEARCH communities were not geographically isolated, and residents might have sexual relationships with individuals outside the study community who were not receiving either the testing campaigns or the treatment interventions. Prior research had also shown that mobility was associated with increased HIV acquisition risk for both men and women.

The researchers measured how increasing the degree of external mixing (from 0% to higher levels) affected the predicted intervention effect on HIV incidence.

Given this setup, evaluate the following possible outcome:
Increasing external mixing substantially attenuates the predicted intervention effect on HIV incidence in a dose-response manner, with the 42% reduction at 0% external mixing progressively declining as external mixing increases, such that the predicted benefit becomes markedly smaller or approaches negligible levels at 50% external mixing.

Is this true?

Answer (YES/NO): NO